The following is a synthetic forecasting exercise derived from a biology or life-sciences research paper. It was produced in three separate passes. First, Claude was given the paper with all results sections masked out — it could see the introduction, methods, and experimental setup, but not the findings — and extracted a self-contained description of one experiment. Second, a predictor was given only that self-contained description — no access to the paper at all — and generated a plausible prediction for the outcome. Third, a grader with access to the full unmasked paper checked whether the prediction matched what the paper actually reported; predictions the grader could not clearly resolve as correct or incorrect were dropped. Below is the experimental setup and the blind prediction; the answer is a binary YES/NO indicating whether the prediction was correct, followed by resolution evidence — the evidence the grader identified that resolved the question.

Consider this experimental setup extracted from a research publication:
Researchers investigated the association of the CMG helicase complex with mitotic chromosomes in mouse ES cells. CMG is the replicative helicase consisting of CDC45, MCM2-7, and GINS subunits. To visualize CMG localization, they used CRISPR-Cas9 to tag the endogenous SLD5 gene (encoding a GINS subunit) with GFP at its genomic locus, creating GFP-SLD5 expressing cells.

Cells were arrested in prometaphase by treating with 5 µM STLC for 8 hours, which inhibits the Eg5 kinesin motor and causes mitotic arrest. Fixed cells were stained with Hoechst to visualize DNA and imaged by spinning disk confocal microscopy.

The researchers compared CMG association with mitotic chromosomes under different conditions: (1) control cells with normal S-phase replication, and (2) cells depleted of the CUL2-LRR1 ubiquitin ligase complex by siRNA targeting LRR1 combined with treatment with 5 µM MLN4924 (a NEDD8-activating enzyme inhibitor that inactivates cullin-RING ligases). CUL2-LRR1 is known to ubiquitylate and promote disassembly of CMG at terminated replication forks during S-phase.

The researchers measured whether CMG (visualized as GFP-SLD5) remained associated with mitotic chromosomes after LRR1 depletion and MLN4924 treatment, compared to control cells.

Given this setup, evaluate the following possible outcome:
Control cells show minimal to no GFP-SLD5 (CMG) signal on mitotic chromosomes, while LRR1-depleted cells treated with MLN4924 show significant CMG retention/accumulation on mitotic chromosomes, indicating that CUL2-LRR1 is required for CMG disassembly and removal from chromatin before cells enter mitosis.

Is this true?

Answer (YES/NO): NO